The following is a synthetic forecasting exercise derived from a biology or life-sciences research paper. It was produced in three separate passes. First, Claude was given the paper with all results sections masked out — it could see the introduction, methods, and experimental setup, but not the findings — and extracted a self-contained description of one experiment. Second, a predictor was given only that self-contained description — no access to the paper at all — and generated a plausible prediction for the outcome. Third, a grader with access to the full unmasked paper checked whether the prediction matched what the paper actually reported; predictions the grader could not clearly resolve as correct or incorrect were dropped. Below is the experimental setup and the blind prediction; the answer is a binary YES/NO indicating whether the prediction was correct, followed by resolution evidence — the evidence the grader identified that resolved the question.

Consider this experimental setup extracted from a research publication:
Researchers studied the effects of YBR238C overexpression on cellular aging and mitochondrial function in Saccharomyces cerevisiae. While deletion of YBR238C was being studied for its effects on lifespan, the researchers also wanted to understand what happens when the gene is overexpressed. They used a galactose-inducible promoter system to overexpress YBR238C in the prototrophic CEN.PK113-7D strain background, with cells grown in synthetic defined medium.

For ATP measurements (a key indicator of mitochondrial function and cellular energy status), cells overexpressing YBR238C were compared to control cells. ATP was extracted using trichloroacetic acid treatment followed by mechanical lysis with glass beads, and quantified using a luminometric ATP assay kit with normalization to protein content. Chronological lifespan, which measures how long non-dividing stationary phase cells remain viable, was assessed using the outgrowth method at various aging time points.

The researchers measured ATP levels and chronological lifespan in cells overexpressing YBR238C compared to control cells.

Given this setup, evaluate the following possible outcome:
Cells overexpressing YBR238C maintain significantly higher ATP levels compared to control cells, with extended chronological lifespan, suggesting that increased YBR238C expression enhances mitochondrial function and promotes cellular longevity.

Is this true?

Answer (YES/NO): NO